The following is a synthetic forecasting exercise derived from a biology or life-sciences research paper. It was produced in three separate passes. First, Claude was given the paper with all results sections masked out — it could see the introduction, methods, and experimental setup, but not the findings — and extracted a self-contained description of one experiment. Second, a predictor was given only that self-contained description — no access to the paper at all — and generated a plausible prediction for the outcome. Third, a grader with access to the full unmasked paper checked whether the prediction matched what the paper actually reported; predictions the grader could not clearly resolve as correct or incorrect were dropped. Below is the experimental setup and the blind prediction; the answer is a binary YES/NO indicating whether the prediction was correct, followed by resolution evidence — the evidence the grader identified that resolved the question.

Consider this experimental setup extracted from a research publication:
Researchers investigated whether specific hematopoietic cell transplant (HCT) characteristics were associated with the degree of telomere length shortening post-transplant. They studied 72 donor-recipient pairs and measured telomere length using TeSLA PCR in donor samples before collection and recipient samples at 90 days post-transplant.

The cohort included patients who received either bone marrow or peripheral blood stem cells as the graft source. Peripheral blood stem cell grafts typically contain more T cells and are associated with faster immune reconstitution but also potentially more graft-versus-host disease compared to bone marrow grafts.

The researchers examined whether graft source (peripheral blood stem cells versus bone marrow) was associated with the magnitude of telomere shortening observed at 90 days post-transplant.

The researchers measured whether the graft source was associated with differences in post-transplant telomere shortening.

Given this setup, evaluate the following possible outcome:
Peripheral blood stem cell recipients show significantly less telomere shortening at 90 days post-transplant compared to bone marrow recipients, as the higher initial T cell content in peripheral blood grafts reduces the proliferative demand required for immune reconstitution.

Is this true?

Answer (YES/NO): NO